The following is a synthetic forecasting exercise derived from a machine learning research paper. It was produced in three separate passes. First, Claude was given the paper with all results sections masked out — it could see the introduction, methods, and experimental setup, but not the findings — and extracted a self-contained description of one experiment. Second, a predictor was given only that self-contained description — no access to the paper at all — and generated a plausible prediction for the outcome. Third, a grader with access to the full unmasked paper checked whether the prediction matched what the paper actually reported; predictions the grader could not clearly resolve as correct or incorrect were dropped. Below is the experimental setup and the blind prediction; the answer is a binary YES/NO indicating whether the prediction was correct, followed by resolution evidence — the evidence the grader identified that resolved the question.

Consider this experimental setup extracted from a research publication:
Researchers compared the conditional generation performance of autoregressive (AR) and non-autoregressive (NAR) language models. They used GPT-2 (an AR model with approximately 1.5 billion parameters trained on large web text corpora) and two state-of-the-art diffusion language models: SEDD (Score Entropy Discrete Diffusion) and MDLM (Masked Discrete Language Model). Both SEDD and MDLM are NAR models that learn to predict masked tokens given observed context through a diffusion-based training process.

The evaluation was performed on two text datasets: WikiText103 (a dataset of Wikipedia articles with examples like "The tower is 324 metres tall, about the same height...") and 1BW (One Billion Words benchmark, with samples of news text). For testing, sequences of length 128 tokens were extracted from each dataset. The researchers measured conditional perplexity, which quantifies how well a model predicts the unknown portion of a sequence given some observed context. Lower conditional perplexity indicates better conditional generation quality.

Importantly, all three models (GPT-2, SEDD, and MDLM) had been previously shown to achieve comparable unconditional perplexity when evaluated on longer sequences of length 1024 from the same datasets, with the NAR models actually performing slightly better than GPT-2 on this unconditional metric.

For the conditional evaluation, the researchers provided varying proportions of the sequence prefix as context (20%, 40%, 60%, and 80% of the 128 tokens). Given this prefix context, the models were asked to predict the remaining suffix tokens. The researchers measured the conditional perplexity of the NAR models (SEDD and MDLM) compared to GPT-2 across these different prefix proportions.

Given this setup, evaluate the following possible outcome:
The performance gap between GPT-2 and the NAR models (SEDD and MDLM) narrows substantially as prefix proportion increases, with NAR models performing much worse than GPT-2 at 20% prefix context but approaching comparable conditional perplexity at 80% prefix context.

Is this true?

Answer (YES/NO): NO